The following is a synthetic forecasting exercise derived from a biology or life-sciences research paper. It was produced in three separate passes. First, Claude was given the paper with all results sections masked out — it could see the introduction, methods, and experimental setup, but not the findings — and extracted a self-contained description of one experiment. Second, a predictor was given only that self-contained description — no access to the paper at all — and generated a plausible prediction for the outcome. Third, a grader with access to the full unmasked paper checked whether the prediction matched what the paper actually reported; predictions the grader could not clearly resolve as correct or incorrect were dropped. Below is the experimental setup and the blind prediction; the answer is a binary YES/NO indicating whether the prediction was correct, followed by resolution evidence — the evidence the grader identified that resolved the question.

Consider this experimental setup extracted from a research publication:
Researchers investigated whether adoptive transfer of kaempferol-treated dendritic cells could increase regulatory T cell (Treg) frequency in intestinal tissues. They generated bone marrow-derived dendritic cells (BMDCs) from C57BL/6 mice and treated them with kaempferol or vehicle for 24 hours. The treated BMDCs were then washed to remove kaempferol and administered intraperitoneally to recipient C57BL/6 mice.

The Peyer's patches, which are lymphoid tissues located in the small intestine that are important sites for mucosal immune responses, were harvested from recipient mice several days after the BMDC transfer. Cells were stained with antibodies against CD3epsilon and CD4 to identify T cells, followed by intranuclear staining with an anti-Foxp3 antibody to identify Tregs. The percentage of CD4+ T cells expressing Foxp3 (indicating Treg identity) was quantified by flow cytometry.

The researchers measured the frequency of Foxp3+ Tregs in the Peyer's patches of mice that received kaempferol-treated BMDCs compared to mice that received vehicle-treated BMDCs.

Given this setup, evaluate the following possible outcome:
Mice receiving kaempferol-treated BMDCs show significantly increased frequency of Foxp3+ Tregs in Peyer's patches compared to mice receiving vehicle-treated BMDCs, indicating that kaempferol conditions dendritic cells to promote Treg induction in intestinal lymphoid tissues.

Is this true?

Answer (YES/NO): YES